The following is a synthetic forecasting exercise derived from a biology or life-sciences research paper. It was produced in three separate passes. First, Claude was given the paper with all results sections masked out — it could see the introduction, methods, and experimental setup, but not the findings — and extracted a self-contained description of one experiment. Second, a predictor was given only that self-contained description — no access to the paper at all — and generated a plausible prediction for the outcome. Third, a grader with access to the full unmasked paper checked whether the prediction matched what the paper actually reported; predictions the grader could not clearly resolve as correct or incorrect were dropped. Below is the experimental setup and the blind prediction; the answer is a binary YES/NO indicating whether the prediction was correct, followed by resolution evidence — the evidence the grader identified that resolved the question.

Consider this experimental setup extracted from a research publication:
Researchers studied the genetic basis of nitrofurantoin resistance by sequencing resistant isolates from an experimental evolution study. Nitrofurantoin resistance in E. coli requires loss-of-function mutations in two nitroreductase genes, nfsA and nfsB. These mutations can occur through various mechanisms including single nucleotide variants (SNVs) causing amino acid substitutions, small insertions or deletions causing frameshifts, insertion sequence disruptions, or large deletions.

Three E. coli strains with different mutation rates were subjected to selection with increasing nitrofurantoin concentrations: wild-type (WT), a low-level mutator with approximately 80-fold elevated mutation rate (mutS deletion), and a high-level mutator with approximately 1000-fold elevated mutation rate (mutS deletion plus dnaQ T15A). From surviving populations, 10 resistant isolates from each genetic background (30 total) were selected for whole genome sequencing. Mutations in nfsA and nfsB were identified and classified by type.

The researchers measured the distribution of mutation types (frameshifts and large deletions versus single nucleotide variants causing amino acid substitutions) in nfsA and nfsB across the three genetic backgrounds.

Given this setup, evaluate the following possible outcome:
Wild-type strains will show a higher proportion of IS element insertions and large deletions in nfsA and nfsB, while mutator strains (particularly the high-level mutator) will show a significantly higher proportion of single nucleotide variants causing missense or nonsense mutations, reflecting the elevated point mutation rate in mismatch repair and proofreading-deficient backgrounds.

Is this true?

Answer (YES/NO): YES